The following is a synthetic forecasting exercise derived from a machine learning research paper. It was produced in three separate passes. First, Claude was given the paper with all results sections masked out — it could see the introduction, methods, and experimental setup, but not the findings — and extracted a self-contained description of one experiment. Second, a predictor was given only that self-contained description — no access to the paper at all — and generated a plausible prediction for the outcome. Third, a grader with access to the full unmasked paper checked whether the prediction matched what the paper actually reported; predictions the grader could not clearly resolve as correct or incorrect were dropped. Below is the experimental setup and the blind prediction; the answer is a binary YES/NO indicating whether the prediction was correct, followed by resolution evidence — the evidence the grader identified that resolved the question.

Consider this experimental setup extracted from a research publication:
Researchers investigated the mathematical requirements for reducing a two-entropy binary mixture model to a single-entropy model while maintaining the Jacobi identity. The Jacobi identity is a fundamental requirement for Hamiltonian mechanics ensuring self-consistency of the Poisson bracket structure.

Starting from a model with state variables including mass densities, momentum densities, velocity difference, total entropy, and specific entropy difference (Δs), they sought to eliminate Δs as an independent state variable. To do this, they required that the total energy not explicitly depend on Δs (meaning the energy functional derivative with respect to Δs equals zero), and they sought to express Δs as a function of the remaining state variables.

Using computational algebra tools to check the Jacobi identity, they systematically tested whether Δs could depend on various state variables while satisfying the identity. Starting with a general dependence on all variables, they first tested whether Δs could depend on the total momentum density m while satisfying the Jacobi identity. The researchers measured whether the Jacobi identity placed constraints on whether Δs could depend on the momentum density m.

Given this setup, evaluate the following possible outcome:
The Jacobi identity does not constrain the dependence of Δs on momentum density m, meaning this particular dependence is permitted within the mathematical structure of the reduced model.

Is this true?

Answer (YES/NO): NO